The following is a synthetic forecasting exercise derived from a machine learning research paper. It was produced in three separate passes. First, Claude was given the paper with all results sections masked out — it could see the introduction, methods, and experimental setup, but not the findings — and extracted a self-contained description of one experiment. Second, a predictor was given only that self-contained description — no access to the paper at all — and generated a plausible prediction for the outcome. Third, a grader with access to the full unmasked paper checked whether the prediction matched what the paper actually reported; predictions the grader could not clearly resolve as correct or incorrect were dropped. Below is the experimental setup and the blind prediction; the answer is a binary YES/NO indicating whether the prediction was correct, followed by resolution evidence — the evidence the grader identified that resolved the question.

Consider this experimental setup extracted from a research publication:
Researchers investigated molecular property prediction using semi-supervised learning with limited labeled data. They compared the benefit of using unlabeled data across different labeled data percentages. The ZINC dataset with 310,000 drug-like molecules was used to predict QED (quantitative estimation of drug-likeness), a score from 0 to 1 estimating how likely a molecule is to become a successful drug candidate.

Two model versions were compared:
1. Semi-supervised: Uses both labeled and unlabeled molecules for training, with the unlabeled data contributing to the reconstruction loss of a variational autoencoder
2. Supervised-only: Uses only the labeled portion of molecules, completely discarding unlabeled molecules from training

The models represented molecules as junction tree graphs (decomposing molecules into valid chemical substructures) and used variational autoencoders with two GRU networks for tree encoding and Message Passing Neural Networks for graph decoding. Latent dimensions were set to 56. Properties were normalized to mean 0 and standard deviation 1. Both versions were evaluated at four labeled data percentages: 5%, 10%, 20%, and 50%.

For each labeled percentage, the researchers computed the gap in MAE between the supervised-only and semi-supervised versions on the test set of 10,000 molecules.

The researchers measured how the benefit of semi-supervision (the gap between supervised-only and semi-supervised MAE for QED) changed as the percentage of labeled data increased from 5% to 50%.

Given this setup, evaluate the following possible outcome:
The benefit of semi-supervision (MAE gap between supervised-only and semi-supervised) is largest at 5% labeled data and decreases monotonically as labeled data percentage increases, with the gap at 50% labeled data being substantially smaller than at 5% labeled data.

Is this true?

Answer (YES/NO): NO